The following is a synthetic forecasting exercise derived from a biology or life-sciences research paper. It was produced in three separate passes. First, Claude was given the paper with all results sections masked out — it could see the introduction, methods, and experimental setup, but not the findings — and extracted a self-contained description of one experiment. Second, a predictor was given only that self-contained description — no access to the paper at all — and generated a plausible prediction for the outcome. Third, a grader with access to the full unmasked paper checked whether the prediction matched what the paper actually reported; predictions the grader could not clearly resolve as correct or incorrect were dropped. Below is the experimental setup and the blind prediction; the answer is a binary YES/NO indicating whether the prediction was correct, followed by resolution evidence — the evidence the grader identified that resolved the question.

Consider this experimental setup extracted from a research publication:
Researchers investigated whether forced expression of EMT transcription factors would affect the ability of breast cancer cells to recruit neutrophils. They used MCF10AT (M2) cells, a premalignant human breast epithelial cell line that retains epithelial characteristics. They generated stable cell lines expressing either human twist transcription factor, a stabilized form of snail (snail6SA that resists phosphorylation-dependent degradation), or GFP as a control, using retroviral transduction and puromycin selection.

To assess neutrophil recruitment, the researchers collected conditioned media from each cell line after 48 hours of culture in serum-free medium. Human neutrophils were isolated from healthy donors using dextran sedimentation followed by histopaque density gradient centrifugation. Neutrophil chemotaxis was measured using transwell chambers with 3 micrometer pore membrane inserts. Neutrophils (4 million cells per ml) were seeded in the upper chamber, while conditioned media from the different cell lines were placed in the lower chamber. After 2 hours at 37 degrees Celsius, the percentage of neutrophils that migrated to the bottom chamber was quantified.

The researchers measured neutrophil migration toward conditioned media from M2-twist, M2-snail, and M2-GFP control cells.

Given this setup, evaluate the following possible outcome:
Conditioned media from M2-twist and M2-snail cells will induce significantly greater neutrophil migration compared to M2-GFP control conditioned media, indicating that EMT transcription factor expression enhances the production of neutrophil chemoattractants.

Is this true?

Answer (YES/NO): NO